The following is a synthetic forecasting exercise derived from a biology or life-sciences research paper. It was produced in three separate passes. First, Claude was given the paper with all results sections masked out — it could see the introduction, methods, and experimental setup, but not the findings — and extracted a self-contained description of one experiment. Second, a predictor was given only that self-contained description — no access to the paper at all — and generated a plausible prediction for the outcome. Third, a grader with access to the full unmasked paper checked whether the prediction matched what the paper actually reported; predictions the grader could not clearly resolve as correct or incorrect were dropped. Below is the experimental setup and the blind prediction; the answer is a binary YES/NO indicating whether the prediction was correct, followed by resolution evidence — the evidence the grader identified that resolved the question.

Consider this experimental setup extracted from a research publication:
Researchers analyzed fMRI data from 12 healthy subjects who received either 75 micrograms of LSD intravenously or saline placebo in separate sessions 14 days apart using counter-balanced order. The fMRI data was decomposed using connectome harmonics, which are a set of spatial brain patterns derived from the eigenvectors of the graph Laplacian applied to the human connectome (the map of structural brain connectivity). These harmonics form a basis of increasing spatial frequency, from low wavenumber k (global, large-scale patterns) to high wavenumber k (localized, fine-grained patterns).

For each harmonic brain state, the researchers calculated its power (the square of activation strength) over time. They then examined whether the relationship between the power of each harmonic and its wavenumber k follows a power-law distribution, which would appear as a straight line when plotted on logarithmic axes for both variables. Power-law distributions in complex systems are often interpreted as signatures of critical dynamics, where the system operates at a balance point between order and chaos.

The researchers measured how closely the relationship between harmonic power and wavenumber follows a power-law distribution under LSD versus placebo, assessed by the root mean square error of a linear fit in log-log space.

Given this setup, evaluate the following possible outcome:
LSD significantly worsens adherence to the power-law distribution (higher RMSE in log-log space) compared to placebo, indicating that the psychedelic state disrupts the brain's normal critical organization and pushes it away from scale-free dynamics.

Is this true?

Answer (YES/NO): NO